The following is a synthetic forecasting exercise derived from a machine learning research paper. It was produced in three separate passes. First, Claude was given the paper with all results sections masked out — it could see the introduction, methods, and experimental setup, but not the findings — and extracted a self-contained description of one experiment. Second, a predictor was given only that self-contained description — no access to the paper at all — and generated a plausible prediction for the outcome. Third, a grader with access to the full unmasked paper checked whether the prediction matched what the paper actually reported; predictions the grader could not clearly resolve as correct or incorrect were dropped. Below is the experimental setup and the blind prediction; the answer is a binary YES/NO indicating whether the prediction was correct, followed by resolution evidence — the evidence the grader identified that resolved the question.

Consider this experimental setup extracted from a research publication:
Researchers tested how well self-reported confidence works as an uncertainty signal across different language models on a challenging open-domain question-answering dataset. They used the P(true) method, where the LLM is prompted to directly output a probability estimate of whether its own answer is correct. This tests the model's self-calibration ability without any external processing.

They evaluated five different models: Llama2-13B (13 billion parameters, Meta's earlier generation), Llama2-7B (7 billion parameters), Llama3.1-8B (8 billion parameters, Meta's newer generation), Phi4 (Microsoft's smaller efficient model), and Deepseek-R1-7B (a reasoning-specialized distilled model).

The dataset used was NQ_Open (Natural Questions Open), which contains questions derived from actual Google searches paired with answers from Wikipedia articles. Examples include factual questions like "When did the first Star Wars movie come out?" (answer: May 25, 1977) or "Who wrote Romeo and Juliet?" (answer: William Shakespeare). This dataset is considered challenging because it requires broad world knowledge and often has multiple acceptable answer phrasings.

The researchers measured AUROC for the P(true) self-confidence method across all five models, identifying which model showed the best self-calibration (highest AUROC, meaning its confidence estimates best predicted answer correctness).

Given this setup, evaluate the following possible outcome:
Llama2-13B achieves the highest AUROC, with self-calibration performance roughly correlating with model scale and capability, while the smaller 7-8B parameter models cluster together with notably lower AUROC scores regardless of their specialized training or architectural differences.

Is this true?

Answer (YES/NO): NO